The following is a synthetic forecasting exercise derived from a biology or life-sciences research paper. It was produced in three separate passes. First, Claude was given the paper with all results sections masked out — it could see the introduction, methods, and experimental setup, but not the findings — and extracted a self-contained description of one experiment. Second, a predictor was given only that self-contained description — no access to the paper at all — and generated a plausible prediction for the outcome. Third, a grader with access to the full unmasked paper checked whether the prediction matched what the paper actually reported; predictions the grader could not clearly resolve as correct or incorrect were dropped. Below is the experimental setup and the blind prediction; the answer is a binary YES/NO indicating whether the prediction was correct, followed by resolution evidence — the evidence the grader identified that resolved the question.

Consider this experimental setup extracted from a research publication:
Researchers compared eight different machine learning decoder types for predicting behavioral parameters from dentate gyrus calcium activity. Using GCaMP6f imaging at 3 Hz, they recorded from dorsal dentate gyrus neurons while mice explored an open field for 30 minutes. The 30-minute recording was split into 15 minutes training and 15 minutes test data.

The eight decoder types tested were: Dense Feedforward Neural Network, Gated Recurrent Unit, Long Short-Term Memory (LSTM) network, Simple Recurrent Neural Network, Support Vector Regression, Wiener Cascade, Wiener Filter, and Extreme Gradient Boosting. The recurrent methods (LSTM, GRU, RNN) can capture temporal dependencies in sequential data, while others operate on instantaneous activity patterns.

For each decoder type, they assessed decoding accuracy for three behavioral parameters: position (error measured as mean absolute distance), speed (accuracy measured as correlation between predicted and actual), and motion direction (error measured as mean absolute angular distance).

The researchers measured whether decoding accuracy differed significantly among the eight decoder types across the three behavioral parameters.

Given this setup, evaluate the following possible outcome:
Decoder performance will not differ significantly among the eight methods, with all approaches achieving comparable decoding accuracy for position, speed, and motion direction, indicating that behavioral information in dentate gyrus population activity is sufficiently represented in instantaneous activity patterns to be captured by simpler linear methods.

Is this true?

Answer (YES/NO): YES